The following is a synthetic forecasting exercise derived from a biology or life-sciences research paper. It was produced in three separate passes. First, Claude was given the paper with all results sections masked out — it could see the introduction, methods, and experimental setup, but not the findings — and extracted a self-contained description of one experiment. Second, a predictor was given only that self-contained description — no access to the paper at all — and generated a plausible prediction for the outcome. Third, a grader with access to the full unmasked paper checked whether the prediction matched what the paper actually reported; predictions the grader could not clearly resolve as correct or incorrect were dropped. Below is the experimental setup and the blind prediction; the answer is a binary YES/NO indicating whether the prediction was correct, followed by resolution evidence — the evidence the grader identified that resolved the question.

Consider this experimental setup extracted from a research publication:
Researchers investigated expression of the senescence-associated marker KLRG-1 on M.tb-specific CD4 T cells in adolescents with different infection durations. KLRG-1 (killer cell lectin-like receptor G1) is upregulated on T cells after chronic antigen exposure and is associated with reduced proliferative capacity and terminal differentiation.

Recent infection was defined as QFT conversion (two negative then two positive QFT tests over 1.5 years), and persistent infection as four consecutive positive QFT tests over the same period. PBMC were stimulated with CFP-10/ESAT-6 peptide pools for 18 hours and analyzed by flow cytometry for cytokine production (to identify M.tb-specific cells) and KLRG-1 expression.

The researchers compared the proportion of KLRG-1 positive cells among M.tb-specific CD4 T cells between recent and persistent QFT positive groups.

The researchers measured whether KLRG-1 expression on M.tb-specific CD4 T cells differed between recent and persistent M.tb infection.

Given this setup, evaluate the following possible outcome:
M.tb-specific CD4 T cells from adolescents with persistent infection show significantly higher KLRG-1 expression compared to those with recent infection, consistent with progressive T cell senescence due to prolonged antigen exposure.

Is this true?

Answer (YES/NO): NO